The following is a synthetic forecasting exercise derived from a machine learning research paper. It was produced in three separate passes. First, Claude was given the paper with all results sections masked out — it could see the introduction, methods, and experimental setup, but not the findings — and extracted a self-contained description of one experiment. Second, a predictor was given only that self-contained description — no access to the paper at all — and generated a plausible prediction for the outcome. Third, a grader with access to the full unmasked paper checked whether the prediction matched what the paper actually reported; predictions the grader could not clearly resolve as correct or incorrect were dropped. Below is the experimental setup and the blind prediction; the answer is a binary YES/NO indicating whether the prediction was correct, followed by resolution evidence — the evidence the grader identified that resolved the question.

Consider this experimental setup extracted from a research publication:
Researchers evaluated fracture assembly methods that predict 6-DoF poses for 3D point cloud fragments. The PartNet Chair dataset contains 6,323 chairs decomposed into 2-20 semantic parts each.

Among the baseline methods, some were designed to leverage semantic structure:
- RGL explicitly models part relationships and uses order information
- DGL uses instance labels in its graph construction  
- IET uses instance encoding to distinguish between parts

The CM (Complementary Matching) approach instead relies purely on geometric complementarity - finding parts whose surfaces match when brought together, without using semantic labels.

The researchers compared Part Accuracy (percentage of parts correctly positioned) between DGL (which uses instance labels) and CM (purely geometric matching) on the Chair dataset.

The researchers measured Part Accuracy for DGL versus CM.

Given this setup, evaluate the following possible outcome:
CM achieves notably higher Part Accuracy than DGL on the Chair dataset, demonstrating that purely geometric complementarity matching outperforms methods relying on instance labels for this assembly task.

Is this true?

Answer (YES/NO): NO